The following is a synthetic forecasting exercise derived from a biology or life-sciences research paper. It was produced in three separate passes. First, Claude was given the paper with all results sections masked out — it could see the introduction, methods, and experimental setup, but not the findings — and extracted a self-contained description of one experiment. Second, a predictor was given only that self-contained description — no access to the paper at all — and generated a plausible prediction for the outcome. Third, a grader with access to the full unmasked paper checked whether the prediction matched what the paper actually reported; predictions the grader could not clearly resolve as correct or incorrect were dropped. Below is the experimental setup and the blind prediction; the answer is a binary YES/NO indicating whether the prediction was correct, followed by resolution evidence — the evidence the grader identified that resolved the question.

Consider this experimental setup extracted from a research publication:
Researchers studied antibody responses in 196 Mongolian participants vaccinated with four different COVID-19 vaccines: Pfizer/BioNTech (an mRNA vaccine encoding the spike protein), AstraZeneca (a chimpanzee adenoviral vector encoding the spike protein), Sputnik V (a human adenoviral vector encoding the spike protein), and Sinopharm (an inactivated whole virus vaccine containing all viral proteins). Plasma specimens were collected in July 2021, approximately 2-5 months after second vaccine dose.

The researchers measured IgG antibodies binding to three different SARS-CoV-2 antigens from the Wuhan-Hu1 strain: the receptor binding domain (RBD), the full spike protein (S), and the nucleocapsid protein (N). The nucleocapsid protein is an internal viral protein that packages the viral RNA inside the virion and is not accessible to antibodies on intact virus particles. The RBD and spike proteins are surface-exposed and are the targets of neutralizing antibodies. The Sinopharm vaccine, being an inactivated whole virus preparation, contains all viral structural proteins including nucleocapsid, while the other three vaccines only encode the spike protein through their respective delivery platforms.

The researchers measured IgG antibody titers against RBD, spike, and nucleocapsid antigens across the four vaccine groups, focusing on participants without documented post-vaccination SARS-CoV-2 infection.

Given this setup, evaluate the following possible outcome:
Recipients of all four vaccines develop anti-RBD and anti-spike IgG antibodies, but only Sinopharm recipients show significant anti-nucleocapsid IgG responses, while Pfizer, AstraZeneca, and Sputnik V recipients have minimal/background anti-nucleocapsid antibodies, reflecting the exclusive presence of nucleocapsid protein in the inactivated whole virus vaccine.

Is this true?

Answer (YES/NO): YES